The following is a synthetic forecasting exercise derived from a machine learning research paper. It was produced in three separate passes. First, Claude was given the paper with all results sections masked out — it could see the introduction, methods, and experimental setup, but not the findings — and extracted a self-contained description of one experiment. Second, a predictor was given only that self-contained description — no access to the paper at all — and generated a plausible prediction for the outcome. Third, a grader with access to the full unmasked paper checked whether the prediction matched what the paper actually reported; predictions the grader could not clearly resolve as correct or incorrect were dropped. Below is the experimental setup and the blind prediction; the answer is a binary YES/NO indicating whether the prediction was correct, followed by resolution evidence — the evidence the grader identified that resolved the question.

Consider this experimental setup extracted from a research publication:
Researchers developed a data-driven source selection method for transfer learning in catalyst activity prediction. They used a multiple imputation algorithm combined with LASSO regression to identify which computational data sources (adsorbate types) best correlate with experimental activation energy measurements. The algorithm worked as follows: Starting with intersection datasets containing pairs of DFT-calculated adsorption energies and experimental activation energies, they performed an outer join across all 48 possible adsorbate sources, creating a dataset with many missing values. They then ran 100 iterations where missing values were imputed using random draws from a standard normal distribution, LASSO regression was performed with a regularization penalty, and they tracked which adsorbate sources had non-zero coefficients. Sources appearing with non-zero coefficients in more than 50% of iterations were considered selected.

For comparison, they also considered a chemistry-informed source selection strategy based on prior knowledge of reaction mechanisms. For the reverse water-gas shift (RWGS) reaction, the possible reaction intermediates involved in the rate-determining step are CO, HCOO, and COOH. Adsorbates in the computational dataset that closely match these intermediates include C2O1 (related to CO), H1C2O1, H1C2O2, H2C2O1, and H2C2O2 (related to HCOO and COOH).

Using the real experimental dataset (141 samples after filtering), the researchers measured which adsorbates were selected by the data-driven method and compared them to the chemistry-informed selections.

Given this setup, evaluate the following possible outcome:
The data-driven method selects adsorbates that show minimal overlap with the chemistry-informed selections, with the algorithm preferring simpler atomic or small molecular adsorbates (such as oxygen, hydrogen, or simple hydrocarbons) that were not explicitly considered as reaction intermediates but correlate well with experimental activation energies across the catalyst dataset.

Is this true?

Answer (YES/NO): YES